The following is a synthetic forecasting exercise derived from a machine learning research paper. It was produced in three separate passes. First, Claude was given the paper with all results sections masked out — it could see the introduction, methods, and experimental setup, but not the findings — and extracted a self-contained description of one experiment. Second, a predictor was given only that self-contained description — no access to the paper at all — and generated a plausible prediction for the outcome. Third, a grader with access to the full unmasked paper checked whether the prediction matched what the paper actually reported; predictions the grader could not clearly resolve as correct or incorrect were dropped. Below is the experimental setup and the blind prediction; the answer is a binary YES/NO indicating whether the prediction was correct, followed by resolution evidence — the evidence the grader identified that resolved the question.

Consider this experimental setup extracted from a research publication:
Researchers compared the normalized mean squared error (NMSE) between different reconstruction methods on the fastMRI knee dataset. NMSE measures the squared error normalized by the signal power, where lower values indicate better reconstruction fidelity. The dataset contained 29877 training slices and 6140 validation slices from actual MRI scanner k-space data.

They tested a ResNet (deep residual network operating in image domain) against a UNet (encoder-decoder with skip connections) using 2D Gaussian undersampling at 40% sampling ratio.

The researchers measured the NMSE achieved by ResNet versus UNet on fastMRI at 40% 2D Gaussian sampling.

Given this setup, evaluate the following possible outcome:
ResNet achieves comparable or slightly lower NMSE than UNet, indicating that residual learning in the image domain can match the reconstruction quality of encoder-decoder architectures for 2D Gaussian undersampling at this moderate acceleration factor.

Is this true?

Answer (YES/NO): NO